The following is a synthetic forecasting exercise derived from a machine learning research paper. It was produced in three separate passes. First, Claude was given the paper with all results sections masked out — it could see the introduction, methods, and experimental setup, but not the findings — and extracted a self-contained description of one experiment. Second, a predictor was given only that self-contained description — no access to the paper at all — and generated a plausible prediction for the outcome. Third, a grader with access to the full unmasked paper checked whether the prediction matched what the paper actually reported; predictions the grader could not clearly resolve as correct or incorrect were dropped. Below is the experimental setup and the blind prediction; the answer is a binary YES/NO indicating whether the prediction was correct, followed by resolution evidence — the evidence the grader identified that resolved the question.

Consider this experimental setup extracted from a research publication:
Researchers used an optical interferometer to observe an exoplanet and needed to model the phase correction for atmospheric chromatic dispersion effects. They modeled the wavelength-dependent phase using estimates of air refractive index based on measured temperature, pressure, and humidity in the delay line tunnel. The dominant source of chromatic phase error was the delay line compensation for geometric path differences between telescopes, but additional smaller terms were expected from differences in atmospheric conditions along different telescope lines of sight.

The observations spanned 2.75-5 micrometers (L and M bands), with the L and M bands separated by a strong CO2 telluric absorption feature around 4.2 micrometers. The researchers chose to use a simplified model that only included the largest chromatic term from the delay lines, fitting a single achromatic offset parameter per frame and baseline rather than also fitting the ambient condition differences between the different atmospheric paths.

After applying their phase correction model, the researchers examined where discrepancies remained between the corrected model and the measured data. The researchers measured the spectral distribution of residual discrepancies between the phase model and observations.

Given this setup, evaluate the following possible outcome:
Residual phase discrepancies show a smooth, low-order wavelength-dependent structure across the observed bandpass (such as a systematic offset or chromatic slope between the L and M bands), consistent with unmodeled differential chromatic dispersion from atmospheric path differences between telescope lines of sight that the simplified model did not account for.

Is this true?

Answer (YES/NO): NO